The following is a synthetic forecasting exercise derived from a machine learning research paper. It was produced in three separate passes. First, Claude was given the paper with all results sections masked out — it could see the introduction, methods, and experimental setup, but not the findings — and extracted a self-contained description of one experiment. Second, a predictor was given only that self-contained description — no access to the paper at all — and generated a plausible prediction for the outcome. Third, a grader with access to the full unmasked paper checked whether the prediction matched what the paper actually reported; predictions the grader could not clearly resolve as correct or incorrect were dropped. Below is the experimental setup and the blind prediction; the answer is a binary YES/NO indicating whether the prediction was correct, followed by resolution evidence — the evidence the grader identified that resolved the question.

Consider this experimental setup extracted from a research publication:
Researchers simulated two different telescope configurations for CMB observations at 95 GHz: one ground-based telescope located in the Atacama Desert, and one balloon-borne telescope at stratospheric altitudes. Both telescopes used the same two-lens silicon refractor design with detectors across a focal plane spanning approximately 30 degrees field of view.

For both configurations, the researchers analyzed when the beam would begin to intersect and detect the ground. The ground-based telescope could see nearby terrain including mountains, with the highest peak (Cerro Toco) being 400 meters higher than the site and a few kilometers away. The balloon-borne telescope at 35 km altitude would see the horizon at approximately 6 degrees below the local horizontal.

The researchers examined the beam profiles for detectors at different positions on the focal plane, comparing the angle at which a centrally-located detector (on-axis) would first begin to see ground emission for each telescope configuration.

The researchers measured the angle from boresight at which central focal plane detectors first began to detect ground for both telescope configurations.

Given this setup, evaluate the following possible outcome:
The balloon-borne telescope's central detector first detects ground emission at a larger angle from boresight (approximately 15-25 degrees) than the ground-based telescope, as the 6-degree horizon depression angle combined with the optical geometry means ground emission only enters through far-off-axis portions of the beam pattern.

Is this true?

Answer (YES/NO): NO